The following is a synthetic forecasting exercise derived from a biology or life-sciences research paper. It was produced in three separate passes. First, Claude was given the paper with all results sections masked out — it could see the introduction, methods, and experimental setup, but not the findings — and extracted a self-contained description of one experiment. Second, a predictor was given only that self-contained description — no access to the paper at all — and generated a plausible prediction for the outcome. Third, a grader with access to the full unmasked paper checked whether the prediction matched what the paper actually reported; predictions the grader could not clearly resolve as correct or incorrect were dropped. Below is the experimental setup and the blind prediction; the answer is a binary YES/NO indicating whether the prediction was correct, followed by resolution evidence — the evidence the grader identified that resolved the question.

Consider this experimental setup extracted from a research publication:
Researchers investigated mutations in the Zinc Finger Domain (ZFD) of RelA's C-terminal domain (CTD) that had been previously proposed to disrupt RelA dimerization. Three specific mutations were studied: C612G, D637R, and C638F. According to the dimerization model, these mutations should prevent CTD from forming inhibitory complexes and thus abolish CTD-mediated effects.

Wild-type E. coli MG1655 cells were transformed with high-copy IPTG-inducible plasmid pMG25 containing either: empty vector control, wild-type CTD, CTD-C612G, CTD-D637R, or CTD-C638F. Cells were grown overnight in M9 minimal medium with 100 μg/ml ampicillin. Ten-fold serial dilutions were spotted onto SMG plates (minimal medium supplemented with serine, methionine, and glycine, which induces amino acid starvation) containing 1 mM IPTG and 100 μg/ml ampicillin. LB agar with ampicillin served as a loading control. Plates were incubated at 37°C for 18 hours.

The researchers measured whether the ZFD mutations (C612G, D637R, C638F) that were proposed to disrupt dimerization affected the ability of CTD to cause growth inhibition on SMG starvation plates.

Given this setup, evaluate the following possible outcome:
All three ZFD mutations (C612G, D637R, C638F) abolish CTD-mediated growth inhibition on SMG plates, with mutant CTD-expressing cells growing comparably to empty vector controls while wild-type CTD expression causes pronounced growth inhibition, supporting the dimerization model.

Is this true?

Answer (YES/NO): NO